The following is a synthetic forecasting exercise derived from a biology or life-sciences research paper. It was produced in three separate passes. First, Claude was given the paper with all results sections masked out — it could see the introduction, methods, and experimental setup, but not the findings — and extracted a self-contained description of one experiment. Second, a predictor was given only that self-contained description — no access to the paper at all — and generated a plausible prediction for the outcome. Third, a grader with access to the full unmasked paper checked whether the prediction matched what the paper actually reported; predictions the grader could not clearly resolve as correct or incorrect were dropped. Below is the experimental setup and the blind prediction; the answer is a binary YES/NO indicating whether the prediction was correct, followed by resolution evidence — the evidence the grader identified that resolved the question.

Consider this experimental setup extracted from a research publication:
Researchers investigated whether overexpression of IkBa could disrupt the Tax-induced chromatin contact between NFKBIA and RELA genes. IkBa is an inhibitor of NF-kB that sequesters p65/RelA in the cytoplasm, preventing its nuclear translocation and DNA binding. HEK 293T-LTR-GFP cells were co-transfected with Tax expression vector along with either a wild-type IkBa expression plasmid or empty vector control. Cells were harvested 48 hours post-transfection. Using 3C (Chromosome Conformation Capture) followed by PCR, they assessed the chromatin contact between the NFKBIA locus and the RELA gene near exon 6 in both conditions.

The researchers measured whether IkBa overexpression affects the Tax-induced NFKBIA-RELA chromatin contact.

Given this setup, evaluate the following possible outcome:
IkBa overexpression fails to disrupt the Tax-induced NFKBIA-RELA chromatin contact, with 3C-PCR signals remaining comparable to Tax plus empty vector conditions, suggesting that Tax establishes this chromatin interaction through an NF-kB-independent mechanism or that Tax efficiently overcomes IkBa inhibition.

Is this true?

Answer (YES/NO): YES